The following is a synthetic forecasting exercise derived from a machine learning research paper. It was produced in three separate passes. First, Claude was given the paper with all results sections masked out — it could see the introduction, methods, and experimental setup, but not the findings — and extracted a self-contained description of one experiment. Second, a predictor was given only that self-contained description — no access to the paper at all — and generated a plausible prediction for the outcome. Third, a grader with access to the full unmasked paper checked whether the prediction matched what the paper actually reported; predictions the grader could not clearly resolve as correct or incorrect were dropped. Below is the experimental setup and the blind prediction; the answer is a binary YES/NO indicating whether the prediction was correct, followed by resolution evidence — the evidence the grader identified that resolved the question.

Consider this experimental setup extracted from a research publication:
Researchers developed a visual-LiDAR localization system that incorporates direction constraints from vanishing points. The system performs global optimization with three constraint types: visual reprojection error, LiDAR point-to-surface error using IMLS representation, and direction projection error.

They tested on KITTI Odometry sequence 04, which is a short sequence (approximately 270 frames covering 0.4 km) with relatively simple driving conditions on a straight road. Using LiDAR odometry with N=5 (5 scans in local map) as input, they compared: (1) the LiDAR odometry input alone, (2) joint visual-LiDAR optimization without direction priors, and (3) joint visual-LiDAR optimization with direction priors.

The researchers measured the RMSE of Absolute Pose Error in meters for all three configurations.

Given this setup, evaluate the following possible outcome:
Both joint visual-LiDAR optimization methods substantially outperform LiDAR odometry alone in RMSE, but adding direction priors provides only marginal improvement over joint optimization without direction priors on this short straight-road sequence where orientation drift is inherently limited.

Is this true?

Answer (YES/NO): NO